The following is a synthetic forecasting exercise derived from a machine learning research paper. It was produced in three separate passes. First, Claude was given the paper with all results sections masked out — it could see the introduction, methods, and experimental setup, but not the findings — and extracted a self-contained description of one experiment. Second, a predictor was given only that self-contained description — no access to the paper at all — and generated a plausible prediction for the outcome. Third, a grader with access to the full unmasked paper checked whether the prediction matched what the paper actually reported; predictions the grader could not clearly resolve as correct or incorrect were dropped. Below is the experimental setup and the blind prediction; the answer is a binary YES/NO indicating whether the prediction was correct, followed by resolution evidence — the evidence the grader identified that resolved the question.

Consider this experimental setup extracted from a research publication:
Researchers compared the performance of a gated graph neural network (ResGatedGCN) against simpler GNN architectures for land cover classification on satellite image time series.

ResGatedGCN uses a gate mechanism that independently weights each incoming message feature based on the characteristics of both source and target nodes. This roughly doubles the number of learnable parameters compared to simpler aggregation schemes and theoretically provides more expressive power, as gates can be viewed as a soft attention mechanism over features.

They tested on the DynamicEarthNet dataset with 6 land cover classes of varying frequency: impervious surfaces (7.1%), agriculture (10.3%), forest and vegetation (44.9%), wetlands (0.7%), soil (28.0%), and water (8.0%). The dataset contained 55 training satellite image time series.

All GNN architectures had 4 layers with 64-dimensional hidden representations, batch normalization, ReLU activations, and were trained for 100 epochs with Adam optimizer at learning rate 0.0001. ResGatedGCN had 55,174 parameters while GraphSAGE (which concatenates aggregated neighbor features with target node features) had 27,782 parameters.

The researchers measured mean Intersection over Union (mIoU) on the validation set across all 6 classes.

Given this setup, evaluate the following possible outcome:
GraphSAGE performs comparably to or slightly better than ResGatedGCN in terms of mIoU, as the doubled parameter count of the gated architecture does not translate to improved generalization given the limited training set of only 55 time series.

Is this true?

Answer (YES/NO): NO